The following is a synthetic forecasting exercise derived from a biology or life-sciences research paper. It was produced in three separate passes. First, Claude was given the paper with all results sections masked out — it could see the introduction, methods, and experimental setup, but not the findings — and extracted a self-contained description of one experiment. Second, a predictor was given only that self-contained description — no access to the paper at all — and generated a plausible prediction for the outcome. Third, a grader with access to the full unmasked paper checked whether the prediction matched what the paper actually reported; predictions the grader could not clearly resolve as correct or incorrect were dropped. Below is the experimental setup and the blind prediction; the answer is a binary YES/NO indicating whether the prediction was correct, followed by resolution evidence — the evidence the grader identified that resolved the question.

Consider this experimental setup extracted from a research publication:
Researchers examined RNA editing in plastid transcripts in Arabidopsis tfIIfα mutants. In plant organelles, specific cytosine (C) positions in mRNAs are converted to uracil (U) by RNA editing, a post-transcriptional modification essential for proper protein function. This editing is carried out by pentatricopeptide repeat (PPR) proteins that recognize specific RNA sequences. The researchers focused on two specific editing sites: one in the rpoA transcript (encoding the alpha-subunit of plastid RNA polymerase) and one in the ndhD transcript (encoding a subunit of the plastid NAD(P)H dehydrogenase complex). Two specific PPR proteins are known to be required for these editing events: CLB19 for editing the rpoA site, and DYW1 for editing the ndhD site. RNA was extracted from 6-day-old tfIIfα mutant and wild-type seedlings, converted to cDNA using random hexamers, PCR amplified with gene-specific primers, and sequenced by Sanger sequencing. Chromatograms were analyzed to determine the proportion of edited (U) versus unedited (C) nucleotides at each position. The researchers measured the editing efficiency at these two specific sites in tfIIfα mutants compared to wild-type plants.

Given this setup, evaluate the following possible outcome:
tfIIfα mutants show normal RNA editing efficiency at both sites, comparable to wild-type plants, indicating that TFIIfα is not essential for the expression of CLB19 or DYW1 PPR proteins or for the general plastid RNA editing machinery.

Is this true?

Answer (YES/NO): NO